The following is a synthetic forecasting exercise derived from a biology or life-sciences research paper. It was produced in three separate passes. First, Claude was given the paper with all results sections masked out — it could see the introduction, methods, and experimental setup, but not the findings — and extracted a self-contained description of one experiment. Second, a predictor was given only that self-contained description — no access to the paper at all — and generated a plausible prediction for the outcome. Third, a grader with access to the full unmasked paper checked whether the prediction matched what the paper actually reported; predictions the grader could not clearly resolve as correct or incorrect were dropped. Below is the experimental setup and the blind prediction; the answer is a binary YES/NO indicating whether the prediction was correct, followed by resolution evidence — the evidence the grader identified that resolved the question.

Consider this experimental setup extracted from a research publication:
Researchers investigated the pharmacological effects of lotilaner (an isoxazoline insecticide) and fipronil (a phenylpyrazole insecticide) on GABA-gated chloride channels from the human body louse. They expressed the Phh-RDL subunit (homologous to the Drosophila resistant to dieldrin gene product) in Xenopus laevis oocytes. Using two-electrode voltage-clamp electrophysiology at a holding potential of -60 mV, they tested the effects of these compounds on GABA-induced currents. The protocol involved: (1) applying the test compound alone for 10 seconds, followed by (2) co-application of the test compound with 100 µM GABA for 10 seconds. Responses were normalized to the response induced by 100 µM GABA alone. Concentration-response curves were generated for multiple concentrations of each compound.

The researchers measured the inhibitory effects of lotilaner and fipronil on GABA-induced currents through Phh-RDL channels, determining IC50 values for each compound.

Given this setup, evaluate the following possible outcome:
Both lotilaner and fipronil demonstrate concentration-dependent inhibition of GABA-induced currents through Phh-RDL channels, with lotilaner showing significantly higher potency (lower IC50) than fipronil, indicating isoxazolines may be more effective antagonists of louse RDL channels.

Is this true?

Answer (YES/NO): YES